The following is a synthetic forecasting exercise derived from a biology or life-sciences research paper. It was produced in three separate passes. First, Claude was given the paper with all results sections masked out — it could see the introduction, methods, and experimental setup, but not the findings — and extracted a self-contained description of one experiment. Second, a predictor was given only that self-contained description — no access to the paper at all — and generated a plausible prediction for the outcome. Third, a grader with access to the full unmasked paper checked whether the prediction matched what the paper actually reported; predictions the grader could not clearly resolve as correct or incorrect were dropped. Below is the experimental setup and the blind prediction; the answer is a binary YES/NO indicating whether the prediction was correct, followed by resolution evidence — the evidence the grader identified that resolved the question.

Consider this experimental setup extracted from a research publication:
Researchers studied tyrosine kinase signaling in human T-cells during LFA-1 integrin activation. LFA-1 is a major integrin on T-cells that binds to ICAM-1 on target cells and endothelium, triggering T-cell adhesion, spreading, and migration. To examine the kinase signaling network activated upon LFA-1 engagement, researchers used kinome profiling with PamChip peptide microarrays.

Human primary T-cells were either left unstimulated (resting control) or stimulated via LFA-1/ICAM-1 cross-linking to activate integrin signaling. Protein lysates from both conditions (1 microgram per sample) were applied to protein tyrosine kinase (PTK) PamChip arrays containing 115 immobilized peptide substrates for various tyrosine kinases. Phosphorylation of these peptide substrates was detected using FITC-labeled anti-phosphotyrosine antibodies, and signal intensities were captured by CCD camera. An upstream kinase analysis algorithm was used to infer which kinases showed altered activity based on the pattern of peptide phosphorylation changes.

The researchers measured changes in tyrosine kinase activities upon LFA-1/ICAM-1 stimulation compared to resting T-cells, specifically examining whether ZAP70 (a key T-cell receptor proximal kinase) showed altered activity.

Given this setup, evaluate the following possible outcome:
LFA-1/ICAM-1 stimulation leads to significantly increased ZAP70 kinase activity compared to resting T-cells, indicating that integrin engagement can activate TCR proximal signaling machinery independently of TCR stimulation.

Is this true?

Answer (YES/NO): YES